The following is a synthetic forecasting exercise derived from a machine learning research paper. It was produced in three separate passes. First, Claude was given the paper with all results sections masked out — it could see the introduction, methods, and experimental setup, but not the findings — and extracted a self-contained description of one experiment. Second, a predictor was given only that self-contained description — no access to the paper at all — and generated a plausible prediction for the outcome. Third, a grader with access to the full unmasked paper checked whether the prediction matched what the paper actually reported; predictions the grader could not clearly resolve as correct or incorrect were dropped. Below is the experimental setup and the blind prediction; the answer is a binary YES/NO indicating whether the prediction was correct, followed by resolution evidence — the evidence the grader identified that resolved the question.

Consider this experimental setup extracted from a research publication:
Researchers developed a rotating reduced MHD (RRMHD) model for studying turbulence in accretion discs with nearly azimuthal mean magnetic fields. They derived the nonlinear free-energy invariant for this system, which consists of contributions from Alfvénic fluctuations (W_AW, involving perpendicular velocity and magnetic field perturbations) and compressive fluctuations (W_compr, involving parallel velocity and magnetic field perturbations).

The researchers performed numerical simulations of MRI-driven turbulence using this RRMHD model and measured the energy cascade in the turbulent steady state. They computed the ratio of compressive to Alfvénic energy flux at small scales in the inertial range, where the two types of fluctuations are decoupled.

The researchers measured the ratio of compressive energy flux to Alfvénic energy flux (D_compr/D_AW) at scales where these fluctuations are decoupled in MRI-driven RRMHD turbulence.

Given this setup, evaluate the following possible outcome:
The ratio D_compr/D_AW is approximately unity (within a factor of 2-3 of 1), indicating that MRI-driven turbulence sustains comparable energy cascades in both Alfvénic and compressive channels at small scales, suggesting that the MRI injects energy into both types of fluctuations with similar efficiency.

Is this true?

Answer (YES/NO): NO